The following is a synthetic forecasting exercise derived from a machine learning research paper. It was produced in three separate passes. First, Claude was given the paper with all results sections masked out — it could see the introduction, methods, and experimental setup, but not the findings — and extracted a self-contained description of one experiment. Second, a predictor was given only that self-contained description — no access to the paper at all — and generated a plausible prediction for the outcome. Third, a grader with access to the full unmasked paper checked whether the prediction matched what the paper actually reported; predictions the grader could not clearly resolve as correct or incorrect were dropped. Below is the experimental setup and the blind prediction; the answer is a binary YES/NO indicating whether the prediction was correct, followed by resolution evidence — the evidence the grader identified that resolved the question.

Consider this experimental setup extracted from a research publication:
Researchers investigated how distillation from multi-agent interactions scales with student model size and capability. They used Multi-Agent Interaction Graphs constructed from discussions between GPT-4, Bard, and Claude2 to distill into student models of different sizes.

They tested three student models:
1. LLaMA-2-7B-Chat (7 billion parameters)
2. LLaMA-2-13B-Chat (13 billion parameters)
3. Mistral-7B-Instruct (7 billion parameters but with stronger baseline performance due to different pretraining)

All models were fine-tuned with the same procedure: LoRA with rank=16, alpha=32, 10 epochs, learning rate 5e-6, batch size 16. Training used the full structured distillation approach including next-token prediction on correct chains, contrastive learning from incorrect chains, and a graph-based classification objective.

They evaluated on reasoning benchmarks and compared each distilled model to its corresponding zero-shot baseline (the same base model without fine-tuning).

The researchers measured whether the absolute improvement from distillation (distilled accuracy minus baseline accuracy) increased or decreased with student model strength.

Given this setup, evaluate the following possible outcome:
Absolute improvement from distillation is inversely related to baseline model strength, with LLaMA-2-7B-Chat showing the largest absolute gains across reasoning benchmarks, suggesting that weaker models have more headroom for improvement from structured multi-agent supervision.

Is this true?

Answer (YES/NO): NO